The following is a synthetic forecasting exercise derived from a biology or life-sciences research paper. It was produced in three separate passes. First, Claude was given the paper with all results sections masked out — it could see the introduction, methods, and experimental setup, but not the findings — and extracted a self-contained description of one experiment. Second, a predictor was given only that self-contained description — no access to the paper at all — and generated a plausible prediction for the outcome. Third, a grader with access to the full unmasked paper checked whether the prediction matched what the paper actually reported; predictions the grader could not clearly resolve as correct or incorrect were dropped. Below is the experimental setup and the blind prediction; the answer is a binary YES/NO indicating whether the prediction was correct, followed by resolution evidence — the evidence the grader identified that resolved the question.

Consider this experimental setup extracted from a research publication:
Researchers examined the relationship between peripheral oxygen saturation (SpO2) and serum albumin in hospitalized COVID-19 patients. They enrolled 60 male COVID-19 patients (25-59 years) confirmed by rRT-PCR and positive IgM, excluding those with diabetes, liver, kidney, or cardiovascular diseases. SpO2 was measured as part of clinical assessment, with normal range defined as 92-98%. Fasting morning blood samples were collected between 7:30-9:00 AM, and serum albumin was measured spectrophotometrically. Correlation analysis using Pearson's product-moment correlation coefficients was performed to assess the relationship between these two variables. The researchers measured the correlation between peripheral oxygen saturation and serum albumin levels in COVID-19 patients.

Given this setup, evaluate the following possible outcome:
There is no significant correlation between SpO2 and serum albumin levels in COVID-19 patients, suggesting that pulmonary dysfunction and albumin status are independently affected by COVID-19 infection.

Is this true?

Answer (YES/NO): NO